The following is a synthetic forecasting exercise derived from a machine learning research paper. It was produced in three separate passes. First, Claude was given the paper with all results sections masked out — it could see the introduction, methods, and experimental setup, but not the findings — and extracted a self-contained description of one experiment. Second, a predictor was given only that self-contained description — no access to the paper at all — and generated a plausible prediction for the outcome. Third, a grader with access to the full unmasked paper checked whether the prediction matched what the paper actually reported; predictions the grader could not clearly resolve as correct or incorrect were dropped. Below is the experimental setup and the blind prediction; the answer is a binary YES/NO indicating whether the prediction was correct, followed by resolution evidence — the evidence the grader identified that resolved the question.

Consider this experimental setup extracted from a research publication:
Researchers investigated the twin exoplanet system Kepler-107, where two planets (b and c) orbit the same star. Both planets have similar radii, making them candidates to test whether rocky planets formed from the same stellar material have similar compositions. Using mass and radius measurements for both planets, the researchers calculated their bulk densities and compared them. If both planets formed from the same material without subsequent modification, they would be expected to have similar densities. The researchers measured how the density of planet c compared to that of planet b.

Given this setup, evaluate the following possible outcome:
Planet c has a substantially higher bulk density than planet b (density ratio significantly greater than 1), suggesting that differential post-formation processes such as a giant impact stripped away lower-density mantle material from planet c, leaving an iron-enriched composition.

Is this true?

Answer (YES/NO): YES